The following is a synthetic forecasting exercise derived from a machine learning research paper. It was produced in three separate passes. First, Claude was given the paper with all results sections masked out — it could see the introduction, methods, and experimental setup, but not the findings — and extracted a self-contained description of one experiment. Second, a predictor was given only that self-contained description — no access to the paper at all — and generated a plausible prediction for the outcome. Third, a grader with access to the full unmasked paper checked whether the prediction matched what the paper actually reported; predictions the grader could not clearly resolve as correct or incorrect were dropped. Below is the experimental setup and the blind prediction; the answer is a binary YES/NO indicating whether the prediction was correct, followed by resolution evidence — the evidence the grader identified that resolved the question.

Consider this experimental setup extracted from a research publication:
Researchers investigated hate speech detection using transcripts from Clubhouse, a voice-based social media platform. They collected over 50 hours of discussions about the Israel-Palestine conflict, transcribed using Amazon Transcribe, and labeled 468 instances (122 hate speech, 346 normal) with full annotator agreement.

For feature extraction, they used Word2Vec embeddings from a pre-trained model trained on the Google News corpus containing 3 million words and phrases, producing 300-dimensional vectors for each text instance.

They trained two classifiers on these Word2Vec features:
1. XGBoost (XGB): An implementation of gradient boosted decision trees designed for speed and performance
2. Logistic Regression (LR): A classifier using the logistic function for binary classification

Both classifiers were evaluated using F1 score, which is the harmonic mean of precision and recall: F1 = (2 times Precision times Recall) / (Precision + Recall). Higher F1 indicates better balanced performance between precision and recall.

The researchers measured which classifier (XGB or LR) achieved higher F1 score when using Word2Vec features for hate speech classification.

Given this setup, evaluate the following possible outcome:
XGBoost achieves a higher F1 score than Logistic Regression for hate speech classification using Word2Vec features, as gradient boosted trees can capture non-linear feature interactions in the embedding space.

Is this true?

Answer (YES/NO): NO